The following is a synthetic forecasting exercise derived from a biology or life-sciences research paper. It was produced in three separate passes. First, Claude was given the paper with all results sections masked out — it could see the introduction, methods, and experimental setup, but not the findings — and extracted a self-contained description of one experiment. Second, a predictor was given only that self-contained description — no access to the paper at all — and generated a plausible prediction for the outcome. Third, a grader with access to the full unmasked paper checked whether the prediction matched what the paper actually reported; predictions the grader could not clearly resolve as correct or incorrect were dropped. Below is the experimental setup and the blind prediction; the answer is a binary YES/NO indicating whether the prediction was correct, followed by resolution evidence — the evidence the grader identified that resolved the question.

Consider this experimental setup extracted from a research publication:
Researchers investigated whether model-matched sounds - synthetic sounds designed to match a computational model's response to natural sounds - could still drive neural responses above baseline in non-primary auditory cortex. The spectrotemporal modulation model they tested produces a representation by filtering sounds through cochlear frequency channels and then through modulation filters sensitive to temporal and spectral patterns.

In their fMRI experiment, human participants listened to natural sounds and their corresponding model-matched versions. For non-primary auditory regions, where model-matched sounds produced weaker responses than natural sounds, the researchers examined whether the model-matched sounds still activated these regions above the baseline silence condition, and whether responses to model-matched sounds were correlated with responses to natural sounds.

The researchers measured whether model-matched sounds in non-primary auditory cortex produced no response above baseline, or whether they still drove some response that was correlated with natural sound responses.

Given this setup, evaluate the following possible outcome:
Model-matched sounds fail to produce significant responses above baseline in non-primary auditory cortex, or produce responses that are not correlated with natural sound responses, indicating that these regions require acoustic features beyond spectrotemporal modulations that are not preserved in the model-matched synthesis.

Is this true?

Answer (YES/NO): NO